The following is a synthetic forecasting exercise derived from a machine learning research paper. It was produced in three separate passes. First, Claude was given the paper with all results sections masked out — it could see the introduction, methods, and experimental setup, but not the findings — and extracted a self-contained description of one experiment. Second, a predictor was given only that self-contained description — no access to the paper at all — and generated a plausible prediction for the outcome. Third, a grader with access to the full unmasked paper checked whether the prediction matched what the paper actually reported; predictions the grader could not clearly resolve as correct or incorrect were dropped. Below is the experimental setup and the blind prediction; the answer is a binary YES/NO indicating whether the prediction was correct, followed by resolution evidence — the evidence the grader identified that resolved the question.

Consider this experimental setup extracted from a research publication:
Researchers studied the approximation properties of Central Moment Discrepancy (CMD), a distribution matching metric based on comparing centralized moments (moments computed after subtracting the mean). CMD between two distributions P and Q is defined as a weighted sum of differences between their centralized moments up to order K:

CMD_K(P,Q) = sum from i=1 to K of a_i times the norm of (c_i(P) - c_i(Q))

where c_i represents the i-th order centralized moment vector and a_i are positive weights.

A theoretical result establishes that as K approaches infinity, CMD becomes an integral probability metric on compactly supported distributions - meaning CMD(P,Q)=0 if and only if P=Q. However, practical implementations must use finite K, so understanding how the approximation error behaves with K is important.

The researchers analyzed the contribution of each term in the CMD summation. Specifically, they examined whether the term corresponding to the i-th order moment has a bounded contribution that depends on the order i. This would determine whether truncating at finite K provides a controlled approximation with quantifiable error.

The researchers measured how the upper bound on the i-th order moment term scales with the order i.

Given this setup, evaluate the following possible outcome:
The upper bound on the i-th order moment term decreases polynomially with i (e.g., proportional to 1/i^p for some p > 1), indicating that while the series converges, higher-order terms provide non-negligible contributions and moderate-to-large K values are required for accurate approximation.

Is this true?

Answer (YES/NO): NO